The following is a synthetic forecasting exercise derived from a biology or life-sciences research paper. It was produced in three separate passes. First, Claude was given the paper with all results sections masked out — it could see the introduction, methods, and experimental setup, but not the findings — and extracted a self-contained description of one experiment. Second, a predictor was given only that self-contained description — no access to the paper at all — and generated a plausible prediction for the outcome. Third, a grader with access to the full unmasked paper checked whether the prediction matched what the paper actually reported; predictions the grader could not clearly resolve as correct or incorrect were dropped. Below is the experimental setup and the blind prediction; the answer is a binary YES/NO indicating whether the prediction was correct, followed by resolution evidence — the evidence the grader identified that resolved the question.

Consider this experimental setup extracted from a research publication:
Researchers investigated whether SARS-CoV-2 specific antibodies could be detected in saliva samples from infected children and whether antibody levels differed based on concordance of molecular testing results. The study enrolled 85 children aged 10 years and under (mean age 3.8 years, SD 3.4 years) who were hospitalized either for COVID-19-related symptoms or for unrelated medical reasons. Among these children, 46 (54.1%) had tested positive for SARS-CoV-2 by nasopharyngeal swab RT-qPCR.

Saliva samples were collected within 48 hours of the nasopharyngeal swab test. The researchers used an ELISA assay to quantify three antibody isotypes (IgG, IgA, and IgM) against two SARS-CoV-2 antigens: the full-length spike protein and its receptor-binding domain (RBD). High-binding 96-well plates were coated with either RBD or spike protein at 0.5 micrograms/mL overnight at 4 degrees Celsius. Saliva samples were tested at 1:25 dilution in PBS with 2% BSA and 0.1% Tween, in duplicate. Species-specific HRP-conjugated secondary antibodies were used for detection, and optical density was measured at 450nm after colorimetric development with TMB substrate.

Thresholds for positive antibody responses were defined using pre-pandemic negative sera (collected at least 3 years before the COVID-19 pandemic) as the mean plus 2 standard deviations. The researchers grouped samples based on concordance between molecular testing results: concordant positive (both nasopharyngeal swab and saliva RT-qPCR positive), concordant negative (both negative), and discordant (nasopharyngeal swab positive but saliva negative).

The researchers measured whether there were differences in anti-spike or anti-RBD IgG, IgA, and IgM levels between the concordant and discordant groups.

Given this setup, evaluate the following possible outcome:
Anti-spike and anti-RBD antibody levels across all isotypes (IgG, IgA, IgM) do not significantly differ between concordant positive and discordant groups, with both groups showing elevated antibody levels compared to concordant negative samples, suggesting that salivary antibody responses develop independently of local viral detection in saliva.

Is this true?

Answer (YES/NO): NO